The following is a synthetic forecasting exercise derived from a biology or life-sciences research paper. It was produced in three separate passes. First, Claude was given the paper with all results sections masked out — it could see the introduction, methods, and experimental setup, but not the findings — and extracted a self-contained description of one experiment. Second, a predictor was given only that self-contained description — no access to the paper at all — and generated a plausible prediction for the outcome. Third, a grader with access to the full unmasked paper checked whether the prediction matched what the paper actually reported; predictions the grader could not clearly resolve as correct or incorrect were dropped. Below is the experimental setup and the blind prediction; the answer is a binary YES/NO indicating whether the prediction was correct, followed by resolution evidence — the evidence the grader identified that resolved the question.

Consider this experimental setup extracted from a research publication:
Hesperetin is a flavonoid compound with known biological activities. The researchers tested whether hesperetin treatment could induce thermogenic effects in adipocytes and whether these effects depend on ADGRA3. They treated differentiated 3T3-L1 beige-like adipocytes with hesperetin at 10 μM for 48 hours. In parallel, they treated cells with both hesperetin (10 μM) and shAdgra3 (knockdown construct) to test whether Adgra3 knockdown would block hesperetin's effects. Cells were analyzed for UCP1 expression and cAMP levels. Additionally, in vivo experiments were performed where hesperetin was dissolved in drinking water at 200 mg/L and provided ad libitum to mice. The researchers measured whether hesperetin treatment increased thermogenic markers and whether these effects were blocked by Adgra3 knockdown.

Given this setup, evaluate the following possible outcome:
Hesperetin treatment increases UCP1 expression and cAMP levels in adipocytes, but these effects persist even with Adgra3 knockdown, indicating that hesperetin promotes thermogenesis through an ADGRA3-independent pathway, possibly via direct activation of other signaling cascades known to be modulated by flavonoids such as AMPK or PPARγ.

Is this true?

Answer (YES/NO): NO